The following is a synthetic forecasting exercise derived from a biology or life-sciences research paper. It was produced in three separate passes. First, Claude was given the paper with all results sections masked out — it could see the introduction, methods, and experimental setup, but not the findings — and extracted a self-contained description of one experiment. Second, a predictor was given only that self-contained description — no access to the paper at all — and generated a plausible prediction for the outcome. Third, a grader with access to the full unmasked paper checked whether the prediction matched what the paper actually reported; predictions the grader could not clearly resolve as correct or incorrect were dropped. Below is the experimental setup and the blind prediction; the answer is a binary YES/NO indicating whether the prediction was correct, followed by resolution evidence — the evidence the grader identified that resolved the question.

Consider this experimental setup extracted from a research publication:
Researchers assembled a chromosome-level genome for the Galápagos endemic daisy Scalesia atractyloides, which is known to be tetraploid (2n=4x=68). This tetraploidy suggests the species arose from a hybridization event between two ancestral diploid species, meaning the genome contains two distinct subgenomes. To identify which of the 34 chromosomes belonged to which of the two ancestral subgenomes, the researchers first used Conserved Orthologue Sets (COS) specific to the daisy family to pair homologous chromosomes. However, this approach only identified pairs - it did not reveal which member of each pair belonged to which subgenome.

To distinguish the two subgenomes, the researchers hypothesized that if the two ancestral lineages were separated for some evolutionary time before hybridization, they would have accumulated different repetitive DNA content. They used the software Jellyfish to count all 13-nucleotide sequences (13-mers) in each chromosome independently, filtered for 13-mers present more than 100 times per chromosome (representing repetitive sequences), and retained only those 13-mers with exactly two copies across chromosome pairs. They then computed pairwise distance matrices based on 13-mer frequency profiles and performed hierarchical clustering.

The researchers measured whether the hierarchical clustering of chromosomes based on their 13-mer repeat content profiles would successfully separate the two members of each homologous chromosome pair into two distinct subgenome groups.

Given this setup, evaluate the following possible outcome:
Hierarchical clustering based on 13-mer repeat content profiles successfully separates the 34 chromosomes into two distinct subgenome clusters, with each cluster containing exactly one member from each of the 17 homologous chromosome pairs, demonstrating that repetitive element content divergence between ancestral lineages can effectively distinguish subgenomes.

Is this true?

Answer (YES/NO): YES